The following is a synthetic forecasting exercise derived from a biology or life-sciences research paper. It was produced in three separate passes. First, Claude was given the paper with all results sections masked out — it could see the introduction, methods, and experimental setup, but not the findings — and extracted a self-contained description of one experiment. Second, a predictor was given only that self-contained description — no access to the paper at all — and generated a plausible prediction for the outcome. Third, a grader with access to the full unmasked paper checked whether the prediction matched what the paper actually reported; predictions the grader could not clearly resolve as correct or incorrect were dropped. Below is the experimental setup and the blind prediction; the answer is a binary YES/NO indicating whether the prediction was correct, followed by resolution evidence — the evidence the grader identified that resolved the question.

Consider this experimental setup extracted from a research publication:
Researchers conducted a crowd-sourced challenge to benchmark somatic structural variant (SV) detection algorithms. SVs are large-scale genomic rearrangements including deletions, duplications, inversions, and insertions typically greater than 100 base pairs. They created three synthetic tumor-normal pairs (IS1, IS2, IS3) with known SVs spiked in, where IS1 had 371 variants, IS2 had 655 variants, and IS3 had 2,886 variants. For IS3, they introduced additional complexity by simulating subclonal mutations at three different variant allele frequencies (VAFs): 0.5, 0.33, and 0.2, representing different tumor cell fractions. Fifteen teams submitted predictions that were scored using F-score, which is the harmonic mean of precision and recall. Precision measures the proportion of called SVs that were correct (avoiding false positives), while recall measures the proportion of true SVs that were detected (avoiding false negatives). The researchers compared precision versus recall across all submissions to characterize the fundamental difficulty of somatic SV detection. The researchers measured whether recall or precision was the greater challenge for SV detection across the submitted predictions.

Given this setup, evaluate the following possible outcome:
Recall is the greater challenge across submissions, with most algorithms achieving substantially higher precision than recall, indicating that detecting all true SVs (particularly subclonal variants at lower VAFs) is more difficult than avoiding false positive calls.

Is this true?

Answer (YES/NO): YES